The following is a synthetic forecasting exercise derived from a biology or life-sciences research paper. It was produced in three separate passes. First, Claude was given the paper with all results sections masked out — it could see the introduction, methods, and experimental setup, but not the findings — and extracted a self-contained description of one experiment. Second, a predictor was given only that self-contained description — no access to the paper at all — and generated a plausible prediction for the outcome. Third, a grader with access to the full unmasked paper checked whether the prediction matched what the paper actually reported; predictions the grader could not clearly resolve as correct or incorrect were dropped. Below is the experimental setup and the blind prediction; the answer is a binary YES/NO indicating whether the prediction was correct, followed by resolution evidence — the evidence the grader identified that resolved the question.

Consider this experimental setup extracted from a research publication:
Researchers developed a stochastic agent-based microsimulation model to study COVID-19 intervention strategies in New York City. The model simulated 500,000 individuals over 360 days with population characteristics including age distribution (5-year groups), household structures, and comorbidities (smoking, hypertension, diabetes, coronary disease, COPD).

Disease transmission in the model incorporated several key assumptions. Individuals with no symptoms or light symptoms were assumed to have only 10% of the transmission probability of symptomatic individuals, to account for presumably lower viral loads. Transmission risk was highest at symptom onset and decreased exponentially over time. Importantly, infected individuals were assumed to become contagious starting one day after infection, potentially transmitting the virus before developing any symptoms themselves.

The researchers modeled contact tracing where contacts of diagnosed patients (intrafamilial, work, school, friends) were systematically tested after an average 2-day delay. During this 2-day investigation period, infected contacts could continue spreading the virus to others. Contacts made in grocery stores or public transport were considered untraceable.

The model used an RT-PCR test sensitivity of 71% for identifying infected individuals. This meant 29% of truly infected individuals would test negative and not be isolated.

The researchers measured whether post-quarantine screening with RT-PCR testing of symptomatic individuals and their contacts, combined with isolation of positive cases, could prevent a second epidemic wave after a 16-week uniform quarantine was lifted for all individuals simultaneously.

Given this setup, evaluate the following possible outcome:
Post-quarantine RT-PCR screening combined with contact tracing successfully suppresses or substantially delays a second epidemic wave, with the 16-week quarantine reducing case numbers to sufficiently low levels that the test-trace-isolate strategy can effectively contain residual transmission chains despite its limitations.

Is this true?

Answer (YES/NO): NO